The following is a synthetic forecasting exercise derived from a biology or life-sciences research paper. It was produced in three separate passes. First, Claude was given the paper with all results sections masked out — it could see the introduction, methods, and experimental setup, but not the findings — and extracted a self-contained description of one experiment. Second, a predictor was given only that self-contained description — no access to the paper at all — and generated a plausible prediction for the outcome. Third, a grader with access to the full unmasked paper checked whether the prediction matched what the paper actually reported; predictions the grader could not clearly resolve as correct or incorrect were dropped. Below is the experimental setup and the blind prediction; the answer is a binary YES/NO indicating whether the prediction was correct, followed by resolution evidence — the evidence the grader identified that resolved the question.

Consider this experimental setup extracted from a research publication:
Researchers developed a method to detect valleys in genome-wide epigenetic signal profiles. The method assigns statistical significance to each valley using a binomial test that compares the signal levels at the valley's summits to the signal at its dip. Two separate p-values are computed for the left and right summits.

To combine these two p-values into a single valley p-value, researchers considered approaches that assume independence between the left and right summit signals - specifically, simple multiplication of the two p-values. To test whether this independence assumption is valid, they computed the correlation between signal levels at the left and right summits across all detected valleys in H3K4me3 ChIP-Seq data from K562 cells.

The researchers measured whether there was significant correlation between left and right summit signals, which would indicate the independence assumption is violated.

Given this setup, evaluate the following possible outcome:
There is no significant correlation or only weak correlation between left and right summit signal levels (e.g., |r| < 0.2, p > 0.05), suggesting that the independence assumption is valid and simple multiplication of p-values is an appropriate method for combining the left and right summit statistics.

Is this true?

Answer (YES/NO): NO